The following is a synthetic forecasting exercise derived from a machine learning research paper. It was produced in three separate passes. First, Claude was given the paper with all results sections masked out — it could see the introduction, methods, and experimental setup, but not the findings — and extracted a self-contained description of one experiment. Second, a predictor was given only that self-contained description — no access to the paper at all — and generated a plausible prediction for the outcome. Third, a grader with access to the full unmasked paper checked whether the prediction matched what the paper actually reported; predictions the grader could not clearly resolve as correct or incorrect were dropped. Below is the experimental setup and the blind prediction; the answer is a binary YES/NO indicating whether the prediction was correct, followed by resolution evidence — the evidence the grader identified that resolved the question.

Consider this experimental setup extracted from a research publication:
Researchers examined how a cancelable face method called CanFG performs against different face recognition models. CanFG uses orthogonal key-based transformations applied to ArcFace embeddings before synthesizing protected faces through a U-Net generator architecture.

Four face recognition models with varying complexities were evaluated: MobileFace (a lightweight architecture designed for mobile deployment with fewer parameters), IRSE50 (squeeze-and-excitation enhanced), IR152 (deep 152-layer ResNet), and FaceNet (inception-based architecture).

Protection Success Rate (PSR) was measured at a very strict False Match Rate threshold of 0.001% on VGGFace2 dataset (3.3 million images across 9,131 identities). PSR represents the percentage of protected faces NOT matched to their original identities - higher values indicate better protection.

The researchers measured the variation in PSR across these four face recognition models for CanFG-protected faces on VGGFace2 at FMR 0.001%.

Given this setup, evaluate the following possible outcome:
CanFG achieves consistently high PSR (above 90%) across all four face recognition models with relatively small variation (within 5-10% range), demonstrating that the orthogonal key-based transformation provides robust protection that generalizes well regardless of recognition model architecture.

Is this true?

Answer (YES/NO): NO